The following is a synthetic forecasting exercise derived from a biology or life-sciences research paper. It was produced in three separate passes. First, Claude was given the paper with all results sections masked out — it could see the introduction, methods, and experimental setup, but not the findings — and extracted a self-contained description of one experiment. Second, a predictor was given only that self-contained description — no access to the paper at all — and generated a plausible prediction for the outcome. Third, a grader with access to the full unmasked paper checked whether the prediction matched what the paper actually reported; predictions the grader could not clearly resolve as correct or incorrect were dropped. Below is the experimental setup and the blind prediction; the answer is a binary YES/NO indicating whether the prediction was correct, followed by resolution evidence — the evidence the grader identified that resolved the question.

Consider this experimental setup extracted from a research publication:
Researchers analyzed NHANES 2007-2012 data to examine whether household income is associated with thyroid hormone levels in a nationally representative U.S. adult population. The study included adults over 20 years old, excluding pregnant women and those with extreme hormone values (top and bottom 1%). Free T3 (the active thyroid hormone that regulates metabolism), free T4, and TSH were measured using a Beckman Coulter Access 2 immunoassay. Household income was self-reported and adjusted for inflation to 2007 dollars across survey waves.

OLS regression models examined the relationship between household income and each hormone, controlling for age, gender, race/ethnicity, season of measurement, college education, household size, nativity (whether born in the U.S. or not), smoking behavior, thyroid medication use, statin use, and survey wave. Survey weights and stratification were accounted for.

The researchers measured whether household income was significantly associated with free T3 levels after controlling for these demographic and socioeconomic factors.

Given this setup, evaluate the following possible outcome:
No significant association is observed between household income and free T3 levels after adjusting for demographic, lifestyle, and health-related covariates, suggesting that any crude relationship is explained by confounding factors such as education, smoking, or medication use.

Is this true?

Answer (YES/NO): NO